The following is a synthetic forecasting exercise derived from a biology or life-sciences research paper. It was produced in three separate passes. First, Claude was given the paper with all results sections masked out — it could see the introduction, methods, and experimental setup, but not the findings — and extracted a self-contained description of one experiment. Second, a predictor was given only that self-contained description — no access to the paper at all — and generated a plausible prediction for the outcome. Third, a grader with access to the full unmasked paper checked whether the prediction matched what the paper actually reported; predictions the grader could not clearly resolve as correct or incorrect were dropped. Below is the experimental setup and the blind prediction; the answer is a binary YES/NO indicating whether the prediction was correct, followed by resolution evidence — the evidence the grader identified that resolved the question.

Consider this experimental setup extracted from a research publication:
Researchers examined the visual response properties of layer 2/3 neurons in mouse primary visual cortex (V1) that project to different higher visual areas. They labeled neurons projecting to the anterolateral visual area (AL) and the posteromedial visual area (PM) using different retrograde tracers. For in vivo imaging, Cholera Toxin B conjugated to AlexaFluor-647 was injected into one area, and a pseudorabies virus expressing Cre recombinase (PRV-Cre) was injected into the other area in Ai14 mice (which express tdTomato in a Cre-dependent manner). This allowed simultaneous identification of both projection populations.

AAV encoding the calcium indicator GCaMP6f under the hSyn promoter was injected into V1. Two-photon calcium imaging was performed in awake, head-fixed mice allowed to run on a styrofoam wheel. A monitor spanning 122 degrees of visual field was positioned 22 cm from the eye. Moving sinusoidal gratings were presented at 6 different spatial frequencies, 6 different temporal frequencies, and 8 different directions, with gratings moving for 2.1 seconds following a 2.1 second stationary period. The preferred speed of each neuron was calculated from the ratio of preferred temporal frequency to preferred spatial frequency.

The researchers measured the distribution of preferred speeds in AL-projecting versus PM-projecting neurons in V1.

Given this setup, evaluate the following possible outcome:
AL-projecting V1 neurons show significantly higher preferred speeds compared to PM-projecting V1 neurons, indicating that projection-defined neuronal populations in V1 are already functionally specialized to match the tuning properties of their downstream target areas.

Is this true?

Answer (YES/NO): YES